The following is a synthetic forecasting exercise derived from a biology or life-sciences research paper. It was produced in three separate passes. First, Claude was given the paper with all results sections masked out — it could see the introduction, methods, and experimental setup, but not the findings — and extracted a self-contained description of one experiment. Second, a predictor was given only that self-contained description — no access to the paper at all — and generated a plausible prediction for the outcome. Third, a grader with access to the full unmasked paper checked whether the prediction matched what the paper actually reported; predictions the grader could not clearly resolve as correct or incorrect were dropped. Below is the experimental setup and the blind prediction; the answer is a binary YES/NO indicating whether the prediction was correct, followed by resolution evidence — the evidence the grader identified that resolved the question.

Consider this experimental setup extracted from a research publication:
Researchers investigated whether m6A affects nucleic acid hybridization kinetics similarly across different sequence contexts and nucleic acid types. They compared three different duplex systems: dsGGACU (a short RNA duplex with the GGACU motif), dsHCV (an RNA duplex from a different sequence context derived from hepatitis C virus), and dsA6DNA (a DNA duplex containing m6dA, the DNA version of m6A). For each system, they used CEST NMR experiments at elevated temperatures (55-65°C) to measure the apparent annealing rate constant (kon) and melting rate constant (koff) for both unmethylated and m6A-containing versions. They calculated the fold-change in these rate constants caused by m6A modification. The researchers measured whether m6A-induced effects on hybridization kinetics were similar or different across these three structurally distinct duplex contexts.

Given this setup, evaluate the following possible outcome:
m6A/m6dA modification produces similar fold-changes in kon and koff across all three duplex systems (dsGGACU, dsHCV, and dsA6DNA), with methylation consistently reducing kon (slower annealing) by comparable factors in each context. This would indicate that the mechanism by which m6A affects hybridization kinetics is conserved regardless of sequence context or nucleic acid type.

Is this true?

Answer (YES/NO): YES